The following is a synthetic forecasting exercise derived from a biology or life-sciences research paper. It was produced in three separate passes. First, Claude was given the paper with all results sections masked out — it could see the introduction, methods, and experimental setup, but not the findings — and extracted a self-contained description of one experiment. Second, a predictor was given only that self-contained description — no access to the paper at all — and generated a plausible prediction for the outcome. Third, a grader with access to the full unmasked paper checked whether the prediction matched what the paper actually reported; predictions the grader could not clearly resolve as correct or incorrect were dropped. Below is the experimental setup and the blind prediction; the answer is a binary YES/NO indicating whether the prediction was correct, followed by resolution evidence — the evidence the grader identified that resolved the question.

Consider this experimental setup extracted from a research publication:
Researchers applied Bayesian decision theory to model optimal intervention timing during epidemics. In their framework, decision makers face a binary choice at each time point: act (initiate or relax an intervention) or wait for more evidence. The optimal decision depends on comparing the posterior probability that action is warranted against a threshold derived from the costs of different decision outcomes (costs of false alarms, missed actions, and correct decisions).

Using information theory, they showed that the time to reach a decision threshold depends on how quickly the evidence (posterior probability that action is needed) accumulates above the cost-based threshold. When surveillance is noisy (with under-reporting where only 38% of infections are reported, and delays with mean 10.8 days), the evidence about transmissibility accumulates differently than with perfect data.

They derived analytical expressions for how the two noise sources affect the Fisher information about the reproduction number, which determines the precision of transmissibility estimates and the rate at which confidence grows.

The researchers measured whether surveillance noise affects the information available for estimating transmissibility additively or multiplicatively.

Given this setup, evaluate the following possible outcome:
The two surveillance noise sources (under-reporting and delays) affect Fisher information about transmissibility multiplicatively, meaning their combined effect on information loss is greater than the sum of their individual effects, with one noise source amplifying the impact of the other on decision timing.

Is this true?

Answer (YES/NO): YES